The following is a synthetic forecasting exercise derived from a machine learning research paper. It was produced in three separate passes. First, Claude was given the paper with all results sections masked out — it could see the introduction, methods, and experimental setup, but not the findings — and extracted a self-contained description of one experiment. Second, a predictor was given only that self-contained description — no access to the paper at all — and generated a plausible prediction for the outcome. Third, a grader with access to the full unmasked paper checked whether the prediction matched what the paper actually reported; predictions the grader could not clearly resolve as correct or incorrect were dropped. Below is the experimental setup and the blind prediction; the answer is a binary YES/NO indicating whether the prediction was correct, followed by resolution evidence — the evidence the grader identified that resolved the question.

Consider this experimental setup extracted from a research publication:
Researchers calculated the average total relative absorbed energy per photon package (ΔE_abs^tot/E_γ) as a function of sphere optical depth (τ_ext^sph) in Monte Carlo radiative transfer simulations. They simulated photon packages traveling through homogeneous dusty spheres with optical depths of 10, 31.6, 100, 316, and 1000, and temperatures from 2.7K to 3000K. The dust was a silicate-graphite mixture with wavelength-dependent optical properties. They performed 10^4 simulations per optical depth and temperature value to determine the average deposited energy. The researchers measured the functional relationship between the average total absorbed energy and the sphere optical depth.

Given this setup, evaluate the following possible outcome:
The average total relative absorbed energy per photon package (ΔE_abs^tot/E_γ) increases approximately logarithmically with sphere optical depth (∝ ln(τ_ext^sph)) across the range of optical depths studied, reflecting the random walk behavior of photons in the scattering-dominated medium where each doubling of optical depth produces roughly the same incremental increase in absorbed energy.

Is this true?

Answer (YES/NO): NO